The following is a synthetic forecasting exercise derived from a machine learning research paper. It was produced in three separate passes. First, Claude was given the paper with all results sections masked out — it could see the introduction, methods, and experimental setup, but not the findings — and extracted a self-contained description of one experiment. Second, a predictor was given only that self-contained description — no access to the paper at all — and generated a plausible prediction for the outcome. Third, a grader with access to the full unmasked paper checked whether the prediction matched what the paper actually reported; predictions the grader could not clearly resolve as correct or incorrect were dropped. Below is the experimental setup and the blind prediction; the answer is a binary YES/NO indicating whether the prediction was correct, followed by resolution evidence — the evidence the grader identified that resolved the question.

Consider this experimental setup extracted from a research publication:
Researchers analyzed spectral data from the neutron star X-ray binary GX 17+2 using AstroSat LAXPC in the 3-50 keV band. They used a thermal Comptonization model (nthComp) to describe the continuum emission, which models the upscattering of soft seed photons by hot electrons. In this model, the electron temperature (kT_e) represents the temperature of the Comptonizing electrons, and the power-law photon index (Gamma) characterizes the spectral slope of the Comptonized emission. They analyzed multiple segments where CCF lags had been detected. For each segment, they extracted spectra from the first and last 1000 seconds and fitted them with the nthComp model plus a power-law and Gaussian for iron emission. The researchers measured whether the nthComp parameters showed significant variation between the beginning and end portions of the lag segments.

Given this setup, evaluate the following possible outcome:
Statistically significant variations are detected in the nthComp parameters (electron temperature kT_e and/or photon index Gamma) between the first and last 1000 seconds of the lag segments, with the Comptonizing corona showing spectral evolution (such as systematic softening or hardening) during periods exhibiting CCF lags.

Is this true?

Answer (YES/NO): NO